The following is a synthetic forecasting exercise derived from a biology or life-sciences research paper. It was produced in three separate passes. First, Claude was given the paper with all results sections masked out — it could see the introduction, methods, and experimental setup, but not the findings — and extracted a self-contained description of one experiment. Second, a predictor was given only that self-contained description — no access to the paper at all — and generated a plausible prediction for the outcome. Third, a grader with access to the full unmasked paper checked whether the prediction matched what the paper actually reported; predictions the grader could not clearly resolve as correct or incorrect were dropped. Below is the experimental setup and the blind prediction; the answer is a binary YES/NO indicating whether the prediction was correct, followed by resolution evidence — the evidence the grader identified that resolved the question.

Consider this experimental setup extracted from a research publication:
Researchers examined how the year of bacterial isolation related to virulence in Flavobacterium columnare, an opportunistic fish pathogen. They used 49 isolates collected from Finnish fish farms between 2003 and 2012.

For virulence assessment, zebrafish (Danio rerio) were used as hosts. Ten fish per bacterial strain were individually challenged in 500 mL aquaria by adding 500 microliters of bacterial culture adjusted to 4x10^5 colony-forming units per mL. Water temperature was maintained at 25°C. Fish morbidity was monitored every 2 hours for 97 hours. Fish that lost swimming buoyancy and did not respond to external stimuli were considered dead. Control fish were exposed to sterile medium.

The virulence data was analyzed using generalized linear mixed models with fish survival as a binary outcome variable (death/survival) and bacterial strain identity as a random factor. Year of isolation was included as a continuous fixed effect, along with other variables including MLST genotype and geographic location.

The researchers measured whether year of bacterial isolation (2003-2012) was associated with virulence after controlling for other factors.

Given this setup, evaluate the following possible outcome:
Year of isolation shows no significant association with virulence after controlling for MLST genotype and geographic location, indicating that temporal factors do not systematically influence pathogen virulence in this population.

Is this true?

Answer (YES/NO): NO